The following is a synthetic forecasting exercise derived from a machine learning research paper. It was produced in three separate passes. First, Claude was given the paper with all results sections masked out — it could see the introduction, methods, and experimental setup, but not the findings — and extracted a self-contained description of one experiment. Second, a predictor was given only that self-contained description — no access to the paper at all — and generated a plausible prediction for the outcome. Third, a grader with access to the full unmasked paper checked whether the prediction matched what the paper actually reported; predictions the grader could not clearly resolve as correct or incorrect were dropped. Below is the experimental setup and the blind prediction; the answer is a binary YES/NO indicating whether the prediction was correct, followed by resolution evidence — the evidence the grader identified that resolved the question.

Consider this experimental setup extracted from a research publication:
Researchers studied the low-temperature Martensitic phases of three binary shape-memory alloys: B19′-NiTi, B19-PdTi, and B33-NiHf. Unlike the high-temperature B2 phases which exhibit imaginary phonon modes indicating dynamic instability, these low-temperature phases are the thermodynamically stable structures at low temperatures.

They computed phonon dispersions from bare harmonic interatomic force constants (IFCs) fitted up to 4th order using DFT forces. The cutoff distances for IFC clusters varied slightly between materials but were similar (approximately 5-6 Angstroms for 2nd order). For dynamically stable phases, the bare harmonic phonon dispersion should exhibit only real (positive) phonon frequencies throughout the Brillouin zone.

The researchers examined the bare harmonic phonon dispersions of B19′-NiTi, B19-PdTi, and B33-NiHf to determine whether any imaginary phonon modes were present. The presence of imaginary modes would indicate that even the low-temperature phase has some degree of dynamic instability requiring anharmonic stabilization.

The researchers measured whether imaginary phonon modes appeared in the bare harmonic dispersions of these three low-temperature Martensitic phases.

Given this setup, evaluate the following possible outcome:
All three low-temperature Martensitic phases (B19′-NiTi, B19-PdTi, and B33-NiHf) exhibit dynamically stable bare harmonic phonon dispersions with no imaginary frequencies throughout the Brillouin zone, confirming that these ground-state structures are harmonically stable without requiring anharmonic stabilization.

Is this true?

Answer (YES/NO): NO